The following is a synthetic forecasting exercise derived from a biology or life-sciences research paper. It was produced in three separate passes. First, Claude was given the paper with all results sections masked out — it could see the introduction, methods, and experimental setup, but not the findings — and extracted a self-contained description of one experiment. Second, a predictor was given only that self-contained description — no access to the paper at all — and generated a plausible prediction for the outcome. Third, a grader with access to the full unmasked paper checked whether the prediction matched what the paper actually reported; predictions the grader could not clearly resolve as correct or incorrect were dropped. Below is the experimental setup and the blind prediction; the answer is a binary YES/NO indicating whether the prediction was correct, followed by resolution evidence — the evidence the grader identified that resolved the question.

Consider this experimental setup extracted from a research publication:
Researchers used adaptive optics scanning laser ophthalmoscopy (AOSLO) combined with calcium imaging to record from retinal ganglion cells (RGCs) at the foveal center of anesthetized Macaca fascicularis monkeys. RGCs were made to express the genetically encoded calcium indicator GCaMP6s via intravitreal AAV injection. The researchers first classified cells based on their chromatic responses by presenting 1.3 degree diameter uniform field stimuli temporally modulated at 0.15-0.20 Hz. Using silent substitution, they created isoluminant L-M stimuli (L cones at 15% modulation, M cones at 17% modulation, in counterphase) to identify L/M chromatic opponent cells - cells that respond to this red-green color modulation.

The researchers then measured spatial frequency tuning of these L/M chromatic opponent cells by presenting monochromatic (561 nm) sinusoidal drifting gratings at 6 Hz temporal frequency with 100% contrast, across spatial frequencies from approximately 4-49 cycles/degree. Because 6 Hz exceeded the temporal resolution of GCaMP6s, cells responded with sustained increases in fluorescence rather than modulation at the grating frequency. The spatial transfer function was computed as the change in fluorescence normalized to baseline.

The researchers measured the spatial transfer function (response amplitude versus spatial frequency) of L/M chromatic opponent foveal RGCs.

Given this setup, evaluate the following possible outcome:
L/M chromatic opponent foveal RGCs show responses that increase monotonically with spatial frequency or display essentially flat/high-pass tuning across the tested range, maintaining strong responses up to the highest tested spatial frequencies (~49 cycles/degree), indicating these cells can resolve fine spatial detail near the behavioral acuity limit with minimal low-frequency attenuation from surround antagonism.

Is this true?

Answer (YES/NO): NO